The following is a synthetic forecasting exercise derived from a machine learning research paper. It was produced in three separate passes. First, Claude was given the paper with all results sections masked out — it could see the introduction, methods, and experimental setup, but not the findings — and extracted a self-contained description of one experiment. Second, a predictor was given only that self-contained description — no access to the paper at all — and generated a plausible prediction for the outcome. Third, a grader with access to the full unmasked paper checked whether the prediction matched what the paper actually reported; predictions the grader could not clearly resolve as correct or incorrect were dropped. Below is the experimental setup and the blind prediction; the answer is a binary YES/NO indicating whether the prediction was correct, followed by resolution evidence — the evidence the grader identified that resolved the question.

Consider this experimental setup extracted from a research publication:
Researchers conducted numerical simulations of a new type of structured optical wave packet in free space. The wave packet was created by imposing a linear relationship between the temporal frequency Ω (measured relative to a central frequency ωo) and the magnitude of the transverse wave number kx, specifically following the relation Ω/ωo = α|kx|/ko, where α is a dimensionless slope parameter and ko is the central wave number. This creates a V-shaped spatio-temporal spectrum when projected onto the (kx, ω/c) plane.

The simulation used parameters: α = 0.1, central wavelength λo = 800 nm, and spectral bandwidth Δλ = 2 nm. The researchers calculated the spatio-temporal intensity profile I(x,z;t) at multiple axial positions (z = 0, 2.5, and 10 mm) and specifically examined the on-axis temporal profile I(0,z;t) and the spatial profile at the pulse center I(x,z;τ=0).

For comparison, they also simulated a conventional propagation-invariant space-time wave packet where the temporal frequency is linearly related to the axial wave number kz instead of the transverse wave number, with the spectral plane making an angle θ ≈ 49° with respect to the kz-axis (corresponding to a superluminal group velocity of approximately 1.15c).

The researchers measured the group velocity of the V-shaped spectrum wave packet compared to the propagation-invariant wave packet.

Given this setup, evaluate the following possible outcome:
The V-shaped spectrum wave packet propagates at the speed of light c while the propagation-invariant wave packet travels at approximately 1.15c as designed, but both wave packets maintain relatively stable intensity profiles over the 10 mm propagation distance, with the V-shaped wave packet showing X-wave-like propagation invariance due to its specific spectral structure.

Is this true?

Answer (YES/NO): NO